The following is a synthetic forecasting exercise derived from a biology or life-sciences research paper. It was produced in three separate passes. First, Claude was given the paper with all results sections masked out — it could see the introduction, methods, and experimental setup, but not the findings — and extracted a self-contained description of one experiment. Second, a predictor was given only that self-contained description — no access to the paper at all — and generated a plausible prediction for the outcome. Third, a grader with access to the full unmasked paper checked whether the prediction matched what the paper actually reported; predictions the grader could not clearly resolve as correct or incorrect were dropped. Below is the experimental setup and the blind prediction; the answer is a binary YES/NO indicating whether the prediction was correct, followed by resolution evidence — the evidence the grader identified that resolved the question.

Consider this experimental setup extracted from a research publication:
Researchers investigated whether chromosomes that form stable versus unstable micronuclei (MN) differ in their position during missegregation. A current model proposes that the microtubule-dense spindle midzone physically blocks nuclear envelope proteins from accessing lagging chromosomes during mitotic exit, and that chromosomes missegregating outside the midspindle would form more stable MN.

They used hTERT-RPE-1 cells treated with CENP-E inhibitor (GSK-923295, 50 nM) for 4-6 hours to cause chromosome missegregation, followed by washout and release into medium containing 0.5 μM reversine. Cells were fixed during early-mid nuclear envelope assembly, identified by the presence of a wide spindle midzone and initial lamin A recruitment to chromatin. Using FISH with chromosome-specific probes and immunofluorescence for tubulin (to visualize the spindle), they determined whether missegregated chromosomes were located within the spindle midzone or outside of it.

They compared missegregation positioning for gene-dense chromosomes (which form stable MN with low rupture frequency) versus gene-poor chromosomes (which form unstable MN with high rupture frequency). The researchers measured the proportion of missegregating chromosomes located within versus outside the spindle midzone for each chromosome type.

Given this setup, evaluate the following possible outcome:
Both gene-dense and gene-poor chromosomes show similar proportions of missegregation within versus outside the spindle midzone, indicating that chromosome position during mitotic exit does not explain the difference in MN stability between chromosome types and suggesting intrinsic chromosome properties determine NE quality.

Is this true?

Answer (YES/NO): YES